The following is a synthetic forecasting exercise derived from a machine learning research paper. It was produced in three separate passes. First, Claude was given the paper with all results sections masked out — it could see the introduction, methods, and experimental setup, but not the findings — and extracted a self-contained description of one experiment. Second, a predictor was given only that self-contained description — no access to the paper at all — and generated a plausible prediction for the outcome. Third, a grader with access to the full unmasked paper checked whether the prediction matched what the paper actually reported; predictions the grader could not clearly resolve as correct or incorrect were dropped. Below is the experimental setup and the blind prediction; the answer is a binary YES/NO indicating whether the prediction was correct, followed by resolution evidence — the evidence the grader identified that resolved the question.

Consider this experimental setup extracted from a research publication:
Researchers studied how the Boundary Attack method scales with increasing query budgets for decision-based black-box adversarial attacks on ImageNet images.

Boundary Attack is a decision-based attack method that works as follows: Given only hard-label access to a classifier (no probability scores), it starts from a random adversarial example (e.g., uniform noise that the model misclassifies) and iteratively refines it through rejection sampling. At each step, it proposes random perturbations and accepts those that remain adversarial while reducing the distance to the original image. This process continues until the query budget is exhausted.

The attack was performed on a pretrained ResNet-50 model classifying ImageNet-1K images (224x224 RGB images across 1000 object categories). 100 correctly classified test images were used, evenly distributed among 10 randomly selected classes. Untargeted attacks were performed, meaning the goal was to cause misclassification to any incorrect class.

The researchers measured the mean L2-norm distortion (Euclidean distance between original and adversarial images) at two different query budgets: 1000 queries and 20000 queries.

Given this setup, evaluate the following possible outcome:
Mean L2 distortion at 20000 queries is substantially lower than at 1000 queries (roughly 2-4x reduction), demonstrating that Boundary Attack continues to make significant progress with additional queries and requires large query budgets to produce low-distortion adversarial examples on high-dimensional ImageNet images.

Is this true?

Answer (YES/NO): NO